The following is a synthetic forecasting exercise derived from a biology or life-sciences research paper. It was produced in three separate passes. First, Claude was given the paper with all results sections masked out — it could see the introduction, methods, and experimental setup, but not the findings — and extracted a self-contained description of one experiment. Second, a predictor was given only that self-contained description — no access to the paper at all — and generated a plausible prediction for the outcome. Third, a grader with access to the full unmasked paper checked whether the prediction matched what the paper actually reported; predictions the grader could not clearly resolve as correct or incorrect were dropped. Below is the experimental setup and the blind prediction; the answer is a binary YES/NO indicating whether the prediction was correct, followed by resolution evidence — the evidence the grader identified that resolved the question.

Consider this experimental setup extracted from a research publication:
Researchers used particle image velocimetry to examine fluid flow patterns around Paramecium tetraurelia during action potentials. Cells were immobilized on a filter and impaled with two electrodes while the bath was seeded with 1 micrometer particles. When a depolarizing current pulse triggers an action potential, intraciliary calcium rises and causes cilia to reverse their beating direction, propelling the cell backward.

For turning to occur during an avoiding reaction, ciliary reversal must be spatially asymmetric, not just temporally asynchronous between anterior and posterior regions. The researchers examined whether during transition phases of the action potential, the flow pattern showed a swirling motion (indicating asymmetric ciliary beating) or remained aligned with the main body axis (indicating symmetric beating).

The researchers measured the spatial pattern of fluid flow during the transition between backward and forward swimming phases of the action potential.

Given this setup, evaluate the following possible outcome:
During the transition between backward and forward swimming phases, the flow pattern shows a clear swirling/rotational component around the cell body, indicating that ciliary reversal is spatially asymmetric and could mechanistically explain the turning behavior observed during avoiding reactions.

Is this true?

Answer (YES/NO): YES